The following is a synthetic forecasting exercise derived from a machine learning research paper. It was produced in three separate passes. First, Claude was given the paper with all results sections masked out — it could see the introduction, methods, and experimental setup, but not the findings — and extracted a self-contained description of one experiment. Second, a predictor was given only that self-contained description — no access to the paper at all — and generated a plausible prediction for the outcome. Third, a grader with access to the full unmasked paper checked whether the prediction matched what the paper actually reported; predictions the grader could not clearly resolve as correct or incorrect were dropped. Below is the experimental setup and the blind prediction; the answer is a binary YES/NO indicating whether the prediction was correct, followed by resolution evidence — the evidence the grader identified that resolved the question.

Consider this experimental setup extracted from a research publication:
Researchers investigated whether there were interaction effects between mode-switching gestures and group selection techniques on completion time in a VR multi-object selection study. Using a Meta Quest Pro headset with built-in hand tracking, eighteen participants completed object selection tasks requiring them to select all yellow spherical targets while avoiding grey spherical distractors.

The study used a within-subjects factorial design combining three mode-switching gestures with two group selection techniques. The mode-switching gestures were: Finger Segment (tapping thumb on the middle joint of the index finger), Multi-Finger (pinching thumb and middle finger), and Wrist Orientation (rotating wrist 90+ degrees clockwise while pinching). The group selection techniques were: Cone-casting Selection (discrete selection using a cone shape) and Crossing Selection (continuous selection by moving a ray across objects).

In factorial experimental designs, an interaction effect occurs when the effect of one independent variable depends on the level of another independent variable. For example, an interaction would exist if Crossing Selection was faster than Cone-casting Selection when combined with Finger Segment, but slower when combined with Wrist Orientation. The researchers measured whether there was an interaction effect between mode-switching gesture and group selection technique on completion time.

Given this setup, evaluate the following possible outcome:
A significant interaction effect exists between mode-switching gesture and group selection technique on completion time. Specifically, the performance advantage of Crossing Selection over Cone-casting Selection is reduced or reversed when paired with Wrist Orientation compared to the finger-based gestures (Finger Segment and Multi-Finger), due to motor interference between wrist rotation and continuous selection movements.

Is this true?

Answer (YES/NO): NO